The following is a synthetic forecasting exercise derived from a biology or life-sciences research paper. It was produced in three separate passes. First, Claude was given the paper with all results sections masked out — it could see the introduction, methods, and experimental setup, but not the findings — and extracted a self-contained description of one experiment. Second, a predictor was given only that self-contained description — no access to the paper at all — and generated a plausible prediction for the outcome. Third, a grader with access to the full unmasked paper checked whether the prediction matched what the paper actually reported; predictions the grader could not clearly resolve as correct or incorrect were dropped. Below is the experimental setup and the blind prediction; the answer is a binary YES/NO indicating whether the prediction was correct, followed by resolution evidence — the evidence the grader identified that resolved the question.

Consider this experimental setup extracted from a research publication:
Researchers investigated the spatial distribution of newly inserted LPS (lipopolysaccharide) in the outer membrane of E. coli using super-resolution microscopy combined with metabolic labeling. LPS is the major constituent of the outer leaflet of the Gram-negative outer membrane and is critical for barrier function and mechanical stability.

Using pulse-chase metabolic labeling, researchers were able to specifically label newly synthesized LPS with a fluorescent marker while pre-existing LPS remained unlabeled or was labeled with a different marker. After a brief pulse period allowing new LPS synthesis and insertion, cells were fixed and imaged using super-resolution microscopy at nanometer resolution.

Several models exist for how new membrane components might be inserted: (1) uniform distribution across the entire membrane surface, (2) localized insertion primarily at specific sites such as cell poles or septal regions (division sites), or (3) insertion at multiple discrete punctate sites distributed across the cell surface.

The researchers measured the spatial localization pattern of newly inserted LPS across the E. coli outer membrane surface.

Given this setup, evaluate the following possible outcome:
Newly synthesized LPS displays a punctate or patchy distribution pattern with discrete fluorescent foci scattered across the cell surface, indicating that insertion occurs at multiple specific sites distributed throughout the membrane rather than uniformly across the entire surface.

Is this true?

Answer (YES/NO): YES